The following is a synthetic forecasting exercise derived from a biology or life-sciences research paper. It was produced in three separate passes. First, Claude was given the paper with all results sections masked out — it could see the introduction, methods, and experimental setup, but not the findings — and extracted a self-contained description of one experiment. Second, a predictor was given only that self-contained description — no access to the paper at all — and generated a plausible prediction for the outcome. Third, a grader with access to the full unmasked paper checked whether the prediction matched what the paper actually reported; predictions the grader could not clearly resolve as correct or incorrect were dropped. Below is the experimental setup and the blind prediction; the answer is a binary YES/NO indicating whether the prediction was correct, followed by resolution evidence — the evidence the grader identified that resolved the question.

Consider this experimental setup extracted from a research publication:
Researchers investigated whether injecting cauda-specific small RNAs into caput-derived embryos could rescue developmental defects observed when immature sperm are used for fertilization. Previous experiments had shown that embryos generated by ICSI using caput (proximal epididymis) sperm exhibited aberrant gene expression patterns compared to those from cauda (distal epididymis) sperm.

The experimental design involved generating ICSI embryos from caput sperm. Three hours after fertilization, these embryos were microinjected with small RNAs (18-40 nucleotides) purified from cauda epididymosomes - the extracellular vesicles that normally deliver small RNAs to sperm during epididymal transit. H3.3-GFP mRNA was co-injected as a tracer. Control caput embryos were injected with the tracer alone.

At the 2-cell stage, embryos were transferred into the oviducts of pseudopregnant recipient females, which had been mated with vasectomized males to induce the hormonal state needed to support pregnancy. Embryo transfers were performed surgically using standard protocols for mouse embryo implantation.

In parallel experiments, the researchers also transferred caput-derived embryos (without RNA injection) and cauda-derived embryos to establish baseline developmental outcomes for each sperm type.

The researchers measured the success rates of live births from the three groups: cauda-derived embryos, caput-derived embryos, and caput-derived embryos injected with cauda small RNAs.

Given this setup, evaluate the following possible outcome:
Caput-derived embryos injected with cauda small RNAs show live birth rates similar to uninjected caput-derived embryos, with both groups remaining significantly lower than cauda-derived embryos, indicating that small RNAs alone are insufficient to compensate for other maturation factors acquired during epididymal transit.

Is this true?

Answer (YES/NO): NO